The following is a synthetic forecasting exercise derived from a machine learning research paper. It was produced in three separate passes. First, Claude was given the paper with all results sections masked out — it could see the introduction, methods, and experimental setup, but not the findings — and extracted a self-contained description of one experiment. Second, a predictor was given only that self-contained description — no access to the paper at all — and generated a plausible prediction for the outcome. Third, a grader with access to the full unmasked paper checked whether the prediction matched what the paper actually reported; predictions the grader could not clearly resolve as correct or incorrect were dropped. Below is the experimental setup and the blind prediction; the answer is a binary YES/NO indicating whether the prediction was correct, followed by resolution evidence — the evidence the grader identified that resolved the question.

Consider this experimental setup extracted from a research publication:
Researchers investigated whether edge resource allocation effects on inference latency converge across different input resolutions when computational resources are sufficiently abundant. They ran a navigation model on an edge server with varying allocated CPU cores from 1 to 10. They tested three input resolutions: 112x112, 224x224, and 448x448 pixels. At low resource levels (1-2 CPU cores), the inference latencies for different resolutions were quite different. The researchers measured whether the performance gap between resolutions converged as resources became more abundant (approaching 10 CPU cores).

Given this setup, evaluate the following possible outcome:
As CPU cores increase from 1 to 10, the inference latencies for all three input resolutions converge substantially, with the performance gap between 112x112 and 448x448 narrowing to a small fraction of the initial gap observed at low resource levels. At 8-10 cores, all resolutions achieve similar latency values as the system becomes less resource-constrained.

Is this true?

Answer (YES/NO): NO